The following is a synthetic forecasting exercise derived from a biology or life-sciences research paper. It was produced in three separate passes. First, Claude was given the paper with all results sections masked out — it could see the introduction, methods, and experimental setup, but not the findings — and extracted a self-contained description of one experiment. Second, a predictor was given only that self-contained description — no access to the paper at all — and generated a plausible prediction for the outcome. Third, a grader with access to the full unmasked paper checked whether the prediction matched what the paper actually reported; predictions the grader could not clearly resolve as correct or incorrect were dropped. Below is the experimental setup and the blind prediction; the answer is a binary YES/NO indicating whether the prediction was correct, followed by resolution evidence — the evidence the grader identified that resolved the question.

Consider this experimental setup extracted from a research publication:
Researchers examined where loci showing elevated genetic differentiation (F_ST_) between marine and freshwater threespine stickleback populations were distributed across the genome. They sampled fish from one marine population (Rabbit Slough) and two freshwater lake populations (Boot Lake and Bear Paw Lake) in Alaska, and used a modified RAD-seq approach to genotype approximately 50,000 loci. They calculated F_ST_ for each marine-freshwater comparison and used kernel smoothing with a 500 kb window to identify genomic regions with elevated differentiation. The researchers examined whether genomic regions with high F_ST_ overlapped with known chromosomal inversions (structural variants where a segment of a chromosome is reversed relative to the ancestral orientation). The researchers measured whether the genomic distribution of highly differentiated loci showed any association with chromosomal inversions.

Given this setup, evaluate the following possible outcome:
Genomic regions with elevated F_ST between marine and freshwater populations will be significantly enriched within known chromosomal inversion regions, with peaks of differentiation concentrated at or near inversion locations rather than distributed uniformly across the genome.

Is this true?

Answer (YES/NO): NO